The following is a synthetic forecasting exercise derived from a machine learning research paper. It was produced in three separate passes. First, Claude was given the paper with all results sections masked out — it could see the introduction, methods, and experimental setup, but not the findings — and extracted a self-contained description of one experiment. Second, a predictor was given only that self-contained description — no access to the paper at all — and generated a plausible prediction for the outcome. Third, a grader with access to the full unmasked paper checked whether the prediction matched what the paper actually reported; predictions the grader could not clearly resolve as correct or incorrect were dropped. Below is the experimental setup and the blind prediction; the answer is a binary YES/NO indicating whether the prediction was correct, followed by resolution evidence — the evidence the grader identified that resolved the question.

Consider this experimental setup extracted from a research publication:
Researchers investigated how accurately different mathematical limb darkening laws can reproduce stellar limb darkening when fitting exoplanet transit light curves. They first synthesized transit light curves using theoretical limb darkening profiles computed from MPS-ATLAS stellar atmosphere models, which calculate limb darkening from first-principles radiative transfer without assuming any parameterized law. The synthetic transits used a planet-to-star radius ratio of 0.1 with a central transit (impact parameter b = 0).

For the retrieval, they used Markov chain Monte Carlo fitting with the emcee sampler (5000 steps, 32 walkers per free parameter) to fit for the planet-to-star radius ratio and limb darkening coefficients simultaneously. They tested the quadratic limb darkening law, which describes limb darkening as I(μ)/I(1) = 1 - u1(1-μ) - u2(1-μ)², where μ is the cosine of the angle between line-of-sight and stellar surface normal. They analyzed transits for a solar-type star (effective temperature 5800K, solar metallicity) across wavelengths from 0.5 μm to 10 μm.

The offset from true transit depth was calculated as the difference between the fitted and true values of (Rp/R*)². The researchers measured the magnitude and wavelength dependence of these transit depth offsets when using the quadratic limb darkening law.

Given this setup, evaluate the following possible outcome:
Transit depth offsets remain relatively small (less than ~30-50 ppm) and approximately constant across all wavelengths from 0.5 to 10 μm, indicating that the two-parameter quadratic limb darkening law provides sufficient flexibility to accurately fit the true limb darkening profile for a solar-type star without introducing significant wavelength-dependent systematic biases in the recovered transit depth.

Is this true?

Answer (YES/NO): NO